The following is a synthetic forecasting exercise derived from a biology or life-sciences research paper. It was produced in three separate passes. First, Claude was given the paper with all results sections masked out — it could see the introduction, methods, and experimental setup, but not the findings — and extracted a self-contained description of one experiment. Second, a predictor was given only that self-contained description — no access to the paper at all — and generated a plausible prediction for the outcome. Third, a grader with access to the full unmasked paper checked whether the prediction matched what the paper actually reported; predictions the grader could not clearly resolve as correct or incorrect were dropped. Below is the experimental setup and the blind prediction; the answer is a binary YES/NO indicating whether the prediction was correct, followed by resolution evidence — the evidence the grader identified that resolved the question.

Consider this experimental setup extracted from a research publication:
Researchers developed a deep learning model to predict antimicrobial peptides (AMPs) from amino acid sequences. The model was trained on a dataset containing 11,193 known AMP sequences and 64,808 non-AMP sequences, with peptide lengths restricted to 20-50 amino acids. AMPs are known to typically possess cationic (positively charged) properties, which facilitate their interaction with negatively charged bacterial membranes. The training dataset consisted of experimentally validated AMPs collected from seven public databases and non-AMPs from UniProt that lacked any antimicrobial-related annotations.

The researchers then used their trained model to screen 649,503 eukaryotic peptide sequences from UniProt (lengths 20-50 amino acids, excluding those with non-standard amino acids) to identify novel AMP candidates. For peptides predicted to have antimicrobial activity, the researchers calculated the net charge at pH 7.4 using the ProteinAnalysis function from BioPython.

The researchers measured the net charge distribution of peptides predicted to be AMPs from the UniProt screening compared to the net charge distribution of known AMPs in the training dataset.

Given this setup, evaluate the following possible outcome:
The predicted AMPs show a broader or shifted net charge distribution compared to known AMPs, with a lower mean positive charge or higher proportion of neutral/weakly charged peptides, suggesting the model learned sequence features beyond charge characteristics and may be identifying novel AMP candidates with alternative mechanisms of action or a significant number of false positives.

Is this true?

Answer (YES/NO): NO